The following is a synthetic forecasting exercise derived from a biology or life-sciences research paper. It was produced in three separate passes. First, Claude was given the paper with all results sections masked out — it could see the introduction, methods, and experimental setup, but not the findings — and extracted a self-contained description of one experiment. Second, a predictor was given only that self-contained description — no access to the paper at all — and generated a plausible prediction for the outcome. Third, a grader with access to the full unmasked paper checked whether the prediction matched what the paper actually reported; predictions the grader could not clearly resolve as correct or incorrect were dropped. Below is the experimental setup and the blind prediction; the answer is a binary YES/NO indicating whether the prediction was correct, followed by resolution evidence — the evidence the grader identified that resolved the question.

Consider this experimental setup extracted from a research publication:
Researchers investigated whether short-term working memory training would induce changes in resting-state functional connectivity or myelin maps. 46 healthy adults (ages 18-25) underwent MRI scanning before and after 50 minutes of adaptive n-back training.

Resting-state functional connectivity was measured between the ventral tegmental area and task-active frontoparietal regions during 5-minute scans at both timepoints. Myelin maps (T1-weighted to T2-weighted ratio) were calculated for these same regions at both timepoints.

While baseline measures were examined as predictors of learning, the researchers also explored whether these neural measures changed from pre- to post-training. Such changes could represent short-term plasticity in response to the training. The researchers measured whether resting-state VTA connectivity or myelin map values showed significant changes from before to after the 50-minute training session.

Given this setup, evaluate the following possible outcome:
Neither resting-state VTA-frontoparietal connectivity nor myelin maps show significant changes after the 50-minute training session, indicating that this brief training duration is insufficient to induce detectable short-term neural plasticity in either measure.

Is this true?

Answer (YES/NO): YES